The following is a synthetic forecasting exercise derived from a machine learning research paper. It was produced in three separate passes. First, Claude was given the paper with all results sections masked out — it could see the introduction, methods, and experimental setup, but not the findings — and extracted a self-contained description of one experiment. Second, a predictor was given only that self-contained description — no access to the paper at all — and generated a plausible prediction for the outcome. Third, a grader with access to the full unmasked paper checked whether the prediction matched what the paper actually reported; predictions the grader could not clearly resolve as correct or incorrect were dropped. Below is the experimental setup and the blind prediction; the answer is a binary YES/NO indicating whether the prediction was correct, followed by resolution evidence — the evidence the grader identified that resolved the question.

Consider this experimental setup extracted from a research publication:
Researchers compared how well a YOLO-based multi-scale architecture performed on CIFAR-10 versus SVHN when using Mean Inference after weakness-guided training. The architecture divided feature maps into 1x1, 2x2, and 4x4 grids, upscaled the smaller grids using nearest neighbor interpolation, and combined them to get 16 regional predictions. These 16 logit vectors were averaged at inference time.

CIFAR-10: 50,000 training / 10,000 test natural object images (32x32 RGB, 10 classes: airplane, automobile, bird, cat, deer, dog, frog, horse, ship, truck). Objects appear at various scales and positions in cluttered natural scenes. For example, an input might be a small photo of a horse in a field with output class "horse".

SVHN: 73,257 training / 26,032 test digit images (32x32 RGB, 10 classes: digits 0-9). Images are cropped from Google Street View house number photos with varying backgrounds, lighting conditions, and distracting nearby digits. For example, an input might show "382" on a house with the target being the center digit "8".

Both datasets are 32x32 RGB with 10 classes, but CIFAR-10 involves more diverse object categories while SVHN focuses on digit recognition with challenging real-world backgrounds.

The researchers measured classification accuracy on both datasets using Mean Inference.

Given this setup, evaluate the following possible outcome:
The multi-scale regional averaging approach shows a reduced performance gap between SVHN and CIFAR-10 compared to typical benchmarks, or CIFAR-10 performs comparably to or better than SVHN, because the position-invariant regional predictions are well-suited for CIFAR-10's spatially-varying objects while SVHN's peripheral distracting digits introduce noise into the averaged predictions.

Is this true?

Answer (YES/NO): NO